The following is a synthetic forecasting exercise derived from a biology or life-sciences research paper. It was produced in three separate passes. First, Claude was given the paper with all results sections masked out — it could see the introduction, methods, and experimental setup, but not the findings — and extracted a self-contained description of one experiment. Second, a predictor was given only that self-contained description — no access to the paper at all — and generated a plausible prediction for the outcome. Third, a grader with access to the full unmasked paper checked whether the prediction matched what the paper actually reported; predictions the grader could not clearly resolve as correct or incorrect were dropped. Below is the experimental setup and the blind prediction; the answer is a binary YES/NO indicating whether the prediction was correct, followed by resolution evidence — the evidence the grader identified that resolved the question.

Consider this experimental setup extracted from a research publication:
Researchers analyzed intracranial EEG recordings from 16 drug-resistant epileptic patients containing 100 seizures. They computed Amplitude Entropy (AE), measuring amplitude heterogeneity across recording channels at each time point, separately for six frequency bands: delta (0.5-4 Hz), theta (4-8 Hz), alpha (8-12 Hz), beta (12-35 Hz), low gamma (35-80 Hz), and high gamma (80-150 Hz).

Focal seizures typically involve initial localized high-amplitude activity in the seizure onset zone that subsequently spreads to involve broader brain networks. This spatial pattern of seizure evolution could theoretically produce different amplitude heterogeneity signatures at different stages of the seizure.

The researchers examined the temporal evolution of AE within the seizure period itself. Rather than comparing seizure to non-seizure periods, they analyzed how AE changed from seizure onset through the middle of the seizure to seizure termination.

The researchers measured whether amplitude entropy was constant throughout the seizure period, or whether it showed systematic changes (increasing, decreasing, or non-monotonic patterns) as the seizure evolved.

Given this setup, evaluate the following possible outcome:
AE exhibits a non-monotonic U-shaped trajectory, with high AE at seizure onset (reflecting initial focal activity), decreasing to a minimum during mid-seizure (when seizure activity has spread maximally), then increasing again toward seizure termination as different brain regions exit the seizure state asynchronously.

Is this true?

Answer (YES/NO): NO